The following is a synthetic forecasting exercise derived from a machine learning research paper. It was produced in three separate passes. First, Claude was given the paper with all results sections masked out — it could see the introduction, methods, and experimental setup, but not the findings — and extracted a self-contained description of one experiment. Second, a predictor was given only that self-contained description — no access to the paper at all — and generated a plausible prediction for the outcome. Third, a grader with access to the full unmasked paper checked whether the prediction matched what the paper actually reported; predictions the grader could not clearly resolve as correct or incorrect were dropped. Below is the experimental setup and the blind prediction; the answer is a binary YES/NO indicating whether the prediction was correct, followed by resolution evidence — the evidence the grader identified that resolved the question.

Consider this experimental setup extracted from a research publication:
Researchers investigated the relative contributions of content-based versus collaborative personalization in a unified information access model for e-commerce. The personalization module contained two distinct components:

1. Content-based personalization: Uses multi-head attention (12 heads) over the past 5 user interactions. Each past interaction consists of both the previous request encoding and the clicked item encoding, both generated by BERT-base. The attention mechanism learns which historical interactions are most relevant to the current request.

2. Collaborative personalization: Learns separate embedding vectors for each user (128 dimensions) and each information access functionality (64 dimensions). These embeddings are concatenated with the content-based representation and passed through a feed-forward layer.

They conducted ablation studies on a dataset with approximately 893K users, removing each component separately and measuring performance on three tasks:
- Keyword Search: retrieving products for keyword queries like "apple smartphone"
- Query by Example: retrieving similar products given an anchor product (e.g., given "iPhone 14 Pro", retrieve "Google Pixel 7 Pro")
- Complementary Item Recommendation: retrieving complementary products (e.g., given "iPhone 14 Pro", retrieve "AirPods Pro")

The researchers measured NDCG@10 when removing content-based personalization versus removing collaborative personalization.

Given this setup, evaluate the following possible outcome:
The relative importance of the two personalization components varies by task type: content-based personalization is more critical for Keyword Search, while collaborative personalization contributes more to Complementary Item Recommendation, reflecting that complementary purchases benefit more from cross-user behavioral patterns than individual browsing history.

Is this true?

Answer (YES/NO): NO